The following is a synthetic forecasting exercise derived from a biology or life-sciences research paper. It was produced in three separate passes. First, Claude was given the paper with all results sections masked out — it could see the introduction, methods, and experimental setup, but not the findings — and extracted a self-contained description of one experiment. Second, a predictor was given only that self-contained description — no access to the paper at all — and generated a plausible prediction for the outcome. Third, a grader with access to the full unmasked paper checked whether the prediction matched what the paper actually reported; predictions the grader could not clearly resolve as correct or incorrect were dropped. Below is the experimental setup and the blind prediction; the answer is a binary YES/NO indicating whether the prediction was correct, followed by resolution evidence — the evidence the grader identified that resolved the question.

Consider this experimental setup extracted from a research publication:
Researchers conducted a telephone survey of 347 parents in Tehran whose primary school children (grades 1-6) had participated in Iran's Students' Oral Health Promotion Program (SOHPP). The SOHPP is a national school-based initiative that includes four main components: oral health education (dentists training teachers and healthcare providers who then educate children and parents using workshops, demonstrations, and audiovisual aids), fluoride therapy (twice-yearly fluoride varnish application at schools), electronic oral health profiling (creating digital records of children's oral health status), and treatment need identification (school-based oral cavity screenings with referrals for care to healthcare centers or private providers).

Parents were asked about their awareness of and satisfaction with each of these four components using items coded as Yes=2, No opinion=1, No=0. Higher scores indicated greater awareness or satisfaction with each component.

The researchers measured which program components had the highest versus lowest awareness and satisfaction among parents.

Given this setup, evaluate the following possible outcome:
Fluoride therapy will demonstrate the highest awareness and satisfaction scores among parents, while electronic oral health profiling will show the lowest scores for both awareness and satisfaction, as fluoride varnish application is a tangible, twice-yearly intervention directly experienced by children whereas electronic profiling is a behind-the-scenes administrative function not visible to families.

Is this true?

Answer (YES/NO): NO